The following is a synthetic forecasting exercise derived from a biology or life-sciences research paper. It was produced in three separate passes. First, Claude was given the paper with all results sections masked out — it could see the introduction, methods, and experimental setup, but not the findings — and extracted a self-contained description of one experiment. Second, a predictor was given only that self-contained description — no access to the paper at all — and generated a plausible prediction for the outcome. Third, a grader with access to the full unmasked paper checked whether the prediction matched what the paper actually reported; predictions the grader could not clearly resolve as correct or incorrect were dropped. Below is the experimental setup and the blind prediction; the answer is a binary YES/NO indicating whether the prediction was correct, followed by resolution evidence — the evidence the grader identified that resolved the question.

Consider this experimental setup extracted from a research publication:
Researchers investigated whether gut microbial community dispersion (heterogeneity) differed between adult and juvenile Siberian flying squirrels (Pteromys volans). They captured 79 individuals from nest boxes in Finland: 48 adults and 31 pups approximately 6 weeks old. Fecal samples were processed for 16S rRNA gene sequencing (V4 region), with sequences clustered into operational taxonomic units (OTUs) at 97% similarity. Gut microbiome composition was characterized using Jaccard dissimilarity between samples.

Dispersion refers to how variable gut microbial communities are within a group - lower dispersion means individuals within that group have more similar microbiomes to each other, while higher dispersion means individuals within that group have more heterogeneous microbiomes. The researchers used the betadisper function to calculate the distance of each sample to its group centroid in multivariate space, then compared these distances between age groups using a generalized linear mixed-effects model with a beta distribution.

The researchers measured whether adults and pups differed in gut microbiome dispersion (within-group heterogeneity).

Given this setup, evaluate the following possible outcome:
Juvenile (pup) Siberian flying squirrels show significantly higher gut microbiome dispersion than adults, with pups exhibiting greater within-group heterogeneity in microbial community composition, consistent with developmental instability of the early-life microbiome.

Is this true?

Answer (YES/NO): YES